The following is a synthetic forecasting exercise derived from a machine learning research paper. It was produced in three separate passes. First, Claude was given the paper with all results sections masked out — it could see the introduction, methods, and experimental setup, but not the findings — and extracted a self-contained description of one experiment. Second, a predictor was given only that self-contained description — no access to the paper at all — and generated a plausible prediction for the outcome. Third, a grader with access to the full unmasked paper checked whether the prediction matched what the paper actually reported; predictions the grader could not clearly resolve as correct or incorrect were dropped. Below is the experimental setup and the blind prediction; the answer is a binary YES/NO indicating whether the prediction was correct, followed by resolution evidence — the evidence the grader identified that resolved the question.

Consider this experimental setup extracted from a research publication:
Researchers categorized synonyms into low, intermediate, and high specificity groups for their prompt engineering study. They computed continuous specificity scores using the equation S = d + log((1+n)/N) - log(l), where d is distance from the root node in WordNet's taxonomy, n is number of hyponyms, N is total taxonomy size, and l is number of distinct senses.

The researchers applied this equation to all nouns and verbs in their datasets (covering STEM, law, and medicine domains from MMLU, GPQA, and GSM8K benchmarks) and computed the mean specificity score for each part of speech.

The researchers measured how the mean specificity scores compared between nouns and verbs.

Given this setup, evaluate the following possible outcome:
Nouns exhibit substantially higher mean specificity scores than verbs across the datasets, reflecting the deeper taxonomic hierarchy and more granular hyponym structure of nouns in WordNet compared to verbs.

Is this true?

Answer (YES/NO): YES